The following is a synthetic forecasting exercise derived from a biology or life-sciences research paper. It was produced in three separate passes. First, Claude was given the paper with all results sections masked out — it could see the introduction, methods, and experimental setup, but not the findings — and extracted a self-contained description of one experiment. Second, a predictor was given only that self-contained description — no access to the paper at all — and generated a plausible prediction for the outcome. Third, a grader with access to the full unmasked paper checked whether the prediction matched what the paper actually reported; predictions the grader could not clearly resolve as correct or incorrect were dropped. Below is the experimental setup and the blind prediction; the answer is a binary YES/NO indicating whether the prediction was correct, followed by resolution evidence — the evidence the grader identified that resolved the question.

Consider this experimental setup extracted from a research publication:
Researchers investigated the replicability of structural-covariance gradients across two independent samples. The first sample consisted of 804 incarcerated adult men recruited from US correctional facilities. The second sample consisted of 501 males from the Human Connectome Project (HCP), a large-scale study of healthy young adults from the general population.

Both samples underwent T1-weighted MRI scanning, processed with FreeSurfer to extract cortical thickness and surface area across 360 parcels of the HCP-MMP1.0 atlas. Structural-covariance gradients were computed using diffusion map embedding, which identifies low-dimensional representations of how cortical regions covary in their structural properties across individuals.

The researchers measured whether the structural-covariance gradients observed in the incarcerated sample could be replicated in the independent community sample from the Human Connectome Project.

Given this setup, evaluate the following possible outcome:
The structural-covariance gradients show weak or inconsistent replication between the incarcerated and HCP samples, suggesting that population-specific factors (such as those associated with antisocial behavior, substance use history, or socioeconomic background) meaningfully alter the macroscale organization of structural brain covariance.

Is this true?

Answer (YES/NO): NO